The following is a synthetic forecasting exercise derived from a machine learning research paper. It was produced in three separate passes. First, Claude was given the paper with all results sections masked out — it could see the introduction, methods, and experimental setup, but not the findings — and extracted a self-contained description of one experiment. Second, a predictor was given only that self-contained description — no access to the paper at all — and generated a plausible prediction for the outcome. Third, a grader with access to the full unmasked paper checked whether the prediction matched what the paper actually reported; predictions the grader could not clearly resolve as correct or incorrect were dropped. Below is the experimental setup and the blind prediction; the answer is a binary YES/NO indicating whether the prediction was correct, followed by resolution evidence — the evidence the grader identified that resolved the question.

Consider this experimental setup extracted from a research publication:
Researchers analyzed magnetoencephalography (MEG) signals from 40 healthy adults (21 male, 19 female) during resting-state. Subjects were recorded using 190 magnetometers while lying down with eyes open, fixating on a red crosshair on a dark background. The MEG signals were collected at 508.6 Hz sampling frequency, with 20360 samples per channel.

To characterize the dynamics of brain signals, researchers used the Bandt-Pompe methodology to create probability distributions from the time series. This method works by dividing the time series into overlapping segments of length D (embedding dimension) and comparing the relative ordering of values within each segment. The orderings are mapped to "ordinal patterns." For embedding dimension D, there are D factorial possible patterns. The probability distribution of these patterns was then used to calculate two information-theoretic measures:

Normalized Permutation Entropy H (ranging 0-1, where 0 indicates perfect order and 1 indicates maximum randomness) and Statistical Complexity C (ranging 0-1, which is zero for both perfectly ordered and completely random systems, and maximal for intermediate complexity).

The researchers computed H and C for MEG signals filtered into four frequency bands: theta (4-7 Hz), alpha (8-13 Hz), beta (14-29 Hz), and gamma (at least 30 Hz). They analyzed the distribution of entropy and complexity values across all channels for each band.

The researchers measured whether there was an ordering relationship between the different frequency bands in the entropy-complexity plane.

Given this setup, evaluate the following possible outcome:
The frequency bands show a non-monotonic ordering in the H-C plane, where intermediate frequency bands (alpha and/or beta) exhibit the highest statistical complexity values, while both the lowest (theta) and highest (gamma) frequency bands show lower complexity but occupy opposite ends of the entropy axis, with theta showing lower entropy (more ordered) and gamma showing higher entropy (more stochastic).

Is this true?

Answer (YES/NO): NO